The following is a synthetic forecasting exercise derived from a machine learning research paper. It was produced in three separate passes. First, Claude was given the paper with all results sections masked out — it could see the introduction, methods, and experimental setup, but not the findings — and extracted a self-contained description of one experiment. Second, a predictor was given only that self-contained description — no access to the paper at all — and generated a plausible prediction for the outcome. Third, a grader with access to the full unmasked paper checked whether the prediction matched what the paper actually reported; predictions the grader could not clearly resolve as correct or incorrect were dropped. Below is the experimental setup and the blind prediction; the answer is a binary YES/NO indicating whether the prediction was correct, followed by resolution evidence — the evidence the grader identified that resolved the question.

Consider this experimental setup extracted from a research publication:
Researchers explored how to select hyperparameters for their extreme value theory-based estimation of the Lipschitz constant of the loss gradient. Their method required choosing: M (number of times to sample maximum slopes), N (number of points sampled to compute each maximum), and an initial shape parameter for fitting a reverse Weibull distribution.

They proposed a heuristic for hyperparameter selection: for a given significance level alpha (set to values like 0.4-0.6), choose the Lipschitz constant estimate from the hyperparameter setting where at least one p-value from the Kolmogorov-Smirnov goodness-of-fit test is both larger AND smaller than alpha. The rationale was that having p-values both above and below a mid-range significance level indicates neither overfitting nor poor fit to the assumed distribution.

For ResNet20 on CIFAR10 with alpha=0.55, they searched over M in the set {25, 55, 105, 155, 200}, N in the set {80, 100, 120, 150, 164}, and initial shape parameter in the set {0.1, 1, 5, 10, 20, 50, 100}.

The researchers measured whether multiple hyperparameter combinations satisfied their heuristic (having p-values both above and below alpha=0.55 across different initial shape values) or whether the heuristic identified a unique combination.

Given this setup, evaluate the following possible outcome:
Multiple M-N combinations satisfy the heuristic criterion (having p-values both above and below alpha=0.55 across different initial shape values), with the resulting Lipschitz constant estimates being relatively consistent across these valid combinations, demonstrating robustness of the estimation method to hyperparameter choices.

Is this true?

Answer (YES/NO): NO